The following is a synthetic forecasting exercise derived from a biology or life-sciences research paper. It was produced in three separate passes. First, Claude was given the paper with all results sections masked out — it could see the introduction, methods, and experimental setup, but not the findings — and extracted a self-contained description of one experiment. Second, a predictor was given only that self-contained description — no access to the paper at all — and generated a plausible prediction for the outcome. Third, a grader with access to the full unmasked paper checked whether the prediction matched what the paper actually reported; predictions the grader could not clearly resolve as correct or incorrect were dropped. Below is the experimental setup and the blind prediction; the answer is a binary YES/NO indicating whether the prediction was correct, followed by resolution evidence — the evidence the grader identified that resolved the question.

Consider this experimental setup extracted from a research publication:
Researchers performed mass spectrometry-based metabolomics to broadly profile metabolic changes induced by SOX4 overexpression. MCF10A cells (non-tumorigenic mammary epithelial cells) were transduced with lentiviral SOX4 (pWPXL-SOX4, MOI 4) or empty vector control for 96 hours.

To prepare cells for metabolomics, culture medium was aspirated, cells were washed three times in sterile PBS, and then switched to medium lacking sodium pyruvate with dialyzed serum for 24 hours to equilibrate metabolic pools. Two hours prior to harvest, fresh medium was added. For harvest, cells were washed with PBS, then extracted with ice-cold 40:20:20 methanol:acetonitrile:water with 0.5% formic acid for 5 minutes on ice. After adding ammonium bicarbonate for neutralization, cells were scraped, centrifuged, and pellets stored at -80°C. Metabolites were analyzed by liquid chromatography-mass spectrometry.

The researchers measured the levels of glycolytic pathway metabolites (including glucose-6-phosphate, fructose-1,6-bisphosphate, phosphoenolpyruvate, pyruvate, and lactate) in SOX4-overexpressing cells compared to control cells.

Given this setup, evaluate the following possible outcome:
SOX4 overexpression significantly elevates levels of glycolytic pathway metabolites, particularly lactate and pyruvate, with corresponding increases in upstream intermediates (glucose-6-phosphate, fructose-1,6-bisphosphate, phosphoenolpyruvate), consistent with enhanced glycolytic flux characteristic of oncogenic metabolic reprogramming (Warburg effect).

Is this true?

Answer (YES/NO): YES